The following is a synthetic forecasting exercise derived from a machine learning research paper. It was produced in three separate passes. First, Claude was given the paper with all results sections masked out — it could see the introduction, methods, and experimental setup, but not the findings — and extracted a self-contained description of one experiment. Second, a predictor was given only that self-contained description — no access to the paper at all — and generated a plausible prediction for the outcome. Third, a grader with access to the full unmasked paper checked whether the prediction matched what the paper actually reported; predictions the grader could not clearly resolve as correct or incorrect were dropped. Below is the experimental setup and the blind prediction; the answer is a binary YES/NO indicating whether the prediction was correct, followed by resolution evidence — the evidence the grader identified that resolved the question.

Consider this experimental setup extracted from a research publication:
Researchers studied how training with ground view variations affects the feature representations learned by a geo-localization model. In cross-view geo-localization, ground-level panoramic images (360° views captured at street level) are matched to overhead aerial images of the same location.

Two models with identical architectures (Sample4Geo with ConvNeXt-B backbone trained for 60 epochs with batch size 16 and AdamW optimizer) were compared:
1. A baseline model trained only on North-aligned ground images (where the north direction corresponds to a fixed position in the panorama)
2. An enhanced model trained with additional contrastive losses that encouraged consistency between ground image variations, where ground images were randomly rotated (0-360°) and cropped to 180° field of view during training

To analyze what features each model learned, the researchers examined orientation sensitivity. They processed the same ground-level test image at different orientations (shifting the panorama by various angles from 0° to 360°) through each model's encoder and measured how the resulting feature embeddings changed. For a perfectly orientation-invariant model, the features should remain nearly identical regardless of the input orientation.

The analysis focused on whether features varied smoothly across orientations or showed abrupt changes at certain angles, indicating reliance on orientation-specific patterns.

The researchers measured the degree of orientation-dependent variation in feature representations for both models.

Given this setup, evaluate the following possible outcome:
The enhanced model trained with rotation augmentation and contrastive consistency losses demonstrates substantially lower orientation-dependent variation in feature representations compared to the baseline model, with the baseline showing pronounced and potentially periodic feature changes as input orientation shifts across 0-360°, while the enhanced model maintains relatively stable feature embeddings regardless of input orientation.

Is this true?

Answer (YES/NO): YES